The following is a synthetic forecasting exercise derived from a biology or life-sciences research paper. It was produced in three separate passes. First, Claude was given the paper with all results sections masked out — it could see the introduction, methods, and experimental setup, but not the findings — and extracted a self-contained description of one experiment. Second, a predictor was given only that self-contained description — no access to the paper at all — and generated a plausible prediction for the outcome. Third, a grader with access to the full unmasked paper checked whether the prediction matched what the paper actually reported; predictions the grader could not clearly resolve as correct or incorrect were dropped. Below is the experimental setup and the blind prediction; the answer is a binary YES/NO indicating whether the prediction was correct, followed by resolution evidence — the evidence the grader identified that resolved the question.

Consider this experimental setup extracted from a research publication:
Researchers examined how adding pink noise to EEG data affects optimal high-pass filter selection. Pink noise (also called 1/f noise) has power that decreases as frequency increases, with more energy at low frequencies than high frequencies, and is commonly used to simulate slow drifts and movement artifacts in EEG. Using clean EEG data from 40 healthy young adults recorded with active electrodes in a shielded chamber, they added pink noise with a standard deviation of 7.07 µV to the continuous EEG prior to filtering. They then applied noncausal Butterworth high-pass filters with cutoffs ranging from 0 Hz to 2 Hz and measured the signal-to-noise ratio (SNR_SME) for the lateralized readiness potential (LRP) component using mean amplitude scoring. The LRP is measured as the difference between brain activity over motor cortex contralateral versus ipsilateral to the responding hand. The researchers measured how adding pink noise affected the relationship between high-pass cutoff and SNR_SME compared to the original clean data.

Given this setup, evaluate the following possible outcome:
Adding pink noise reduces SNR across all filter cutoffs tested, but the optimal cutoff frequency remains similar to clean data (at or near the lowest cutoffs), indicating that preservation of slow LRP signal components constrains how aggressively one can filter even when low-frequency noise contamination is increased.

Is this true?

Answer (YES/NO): NO